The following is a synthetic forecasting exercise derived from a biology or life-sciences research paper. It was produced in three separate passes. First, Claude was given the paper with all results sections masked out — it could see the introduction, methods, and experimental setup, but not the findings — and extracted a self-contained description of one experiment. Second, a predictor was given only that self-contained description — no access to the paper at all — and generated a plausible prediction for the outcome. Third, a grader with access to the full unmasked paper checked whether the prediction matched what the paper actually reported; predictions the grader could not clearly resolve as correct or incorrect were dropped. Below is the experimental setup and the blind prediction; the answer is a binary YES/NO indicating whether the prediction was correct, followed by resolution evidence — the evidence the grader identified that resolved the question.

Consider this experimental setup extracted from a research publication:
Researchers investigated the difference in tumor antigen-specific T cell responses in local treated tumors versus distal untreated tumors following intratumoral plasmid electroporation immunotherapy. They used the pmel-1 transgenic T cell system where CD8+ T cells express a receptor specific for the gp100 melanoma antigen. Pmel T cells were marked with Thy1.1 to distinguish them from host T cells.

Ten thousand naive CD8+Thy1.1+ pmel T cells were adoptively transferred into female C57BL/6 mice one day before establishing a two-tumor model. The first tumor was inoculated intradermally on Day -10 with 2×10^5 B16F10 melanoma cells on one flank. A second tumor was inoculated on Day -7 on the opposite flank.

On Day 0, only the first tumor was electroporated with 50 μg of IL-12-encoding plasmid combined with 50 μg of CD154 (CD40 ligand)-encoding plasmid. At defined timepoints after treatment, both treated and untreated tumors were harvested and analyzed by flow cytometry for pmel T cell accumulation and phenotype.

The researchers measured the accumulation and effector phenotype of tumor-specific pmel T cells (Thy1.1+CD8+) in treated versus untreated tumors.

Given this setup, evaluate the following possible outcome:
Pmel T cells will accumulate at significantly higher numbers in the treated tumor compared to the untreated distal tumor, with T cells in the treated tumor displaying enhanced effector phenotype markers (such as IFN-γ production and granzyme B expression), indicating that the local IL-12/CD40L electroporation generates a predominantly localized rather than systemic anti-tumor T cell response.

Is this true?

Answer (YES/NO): NO